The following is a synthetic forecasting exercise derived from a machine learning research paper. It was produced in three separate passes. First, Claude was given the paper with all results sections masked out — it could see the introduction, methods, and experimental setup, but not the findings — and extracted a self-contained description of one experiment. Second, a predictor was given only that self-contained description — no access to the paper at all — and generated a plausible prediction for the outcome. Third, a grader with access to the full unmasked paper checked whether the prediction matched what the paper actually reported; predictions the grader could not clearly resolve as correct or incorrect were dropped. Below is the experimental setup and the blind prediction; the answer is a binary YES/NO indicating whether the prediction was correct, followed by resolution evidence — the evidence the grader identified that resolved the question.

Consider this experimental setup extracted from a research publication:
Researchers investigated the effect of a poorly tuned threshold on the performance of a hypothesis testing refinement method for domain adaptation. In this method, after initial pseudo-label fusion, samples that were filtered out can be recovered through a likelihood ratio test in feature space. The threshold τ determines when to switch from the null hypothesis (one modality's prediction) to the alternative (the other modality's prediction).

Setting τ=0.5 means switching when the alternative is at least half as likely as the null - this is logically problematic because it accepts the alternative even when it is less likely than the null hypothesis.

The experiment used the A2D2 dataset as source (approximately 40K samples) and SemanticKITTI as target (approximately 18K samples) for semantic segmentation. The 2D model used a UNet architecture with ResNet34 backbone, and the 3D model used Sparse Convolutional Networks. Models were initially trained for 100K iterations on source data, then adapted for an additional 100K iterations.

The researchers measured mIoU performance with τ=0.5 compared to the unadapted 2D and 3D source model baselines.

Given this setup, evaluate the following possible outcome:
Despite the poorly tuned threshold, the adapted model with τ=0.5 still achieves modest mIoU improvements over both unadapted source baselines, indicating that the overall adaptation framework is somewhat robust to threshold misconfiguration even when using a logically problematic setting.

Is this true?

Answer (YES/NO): NO